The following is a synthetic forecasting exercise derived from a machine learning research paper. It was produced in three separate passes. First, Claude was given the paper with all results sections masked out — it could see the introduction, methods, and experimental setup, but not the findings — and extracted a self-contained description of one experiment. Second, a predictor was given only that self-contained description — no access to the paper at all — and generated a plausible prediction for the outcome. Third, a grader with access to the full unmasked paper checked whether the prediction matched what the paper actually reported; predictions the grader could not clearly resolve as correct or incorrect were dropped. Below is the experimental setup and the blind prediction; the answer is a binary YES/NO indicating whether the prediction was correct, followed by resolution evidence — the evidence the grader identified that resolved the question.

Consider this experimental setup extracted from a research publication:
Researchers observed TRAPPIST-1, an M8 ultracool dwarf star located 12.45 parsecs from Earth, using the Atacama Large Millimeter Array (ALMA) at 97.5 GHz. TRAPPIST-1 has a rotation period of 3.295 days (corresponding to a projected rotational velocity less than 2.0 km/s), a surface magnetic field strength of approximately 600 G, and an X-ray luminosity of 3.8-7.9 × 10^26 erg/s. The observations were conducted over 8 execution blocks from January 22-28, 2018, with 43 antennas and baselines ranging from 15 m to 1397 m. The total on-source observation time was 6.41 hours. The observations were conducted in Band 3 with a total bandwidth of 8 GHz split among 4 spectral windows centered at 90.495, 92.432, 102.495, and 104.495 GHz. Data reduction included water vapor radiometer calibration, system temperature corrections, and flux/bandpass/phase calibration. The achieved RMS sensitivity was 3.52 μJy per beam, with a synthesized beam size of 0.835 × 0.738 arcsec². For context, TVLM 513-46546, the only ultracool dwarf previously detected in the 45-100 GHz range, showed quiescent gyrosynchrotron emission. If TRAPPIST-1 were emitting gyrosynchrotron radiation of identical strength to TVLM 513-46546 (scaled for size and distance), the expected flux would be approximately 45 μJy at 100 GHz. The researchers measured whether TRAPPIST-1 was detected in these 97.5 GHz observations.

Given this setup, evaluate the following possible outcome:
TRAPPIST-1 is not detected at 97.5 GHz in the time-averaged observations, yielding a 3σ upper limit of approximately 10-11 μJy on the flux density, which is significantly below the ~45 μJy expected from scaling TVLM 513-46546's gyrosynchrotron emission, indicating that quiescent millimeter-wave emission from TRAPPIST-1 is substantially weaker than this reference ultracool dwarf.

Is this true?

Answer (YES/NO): YES